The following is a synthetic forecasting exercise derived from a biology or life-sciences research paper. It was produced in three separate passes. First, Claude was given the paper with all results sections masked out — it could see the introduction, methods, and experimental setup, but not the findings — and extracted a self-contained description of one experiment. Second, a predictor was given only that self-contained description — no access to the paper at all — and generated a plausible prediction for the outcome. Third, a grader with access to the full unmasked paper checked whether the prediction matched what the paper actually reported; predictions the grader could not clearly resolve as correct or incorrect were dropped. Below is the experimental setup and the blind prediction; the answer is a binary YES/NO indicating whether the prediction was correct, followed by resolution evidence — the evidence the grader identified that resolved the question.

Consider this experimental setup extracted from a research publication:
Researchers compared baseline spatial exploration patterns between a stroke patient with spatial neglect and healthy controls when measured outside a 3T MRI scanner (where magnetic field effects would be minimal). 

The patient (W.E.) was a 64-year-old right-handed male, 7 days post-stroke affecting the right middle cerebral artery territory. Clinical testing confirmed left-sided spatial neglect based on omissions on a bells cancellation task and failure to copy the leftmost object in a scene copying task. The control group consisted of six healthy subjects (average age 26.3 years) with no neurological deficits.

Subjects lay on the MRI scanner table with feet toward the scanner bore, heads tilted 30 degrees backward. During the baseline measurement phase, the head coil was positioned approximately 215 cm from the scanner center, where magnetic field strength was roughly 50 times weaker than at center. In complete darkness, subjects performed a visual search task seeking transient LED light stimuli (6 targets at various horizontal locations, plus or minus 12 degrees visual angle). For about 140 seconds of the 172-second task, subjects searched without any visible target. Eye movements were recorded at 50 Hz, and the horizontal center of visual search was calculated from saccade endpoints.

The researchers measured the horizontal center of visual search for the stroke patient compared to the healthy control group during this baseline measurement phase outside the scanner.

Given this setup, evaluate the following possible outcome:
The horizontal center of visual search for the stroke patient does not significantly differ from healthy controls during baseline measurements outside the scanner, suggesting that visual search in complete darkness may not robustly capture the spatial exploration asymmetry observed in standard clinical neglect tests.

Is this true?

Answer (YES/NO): NO